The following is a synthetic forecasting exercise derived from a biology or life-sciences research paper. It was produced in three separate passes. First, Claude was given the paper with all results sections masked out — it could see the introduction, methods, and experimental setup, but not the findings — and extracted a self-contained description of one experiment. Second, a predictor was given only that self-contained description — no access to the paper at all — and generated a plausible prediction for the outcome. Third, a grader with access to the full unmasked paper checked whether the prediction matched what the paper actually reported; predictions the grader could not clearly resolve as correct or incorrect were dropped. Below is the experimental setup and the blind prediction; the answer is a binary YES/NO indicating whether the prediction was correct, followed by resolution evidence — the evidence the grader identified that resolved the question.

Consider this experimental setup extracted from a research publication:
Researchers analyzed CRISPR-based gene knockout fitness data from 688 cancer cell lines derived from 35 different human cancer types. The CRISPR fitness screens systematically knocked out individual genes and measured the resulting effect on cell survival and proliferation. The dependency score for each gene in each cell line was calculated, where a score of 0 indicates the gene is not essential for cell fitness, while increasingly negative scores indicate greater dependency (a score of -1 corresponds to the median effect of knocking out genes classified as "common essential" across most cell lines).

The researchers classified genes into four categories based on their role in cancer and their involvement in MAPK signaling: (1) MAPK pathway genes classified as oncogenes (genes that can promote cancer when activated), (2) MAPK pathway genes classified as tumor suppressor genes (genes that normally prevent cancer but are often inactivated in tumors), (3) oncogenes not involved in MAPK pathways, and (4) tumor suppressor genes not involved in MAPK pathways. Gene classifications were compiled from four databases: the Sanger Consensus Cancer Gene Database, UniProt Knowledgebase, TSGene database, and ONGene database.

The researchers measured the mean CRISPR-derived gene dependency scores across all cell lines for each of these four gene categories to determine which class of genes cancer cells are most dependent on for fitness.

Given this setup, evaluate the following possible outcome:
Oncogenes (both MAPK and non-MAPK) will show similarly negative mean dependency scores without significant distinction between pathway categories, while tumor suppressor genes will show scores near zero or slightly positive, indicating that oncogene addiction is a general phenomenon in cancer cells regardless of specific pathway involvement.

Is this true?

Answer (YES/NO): NO